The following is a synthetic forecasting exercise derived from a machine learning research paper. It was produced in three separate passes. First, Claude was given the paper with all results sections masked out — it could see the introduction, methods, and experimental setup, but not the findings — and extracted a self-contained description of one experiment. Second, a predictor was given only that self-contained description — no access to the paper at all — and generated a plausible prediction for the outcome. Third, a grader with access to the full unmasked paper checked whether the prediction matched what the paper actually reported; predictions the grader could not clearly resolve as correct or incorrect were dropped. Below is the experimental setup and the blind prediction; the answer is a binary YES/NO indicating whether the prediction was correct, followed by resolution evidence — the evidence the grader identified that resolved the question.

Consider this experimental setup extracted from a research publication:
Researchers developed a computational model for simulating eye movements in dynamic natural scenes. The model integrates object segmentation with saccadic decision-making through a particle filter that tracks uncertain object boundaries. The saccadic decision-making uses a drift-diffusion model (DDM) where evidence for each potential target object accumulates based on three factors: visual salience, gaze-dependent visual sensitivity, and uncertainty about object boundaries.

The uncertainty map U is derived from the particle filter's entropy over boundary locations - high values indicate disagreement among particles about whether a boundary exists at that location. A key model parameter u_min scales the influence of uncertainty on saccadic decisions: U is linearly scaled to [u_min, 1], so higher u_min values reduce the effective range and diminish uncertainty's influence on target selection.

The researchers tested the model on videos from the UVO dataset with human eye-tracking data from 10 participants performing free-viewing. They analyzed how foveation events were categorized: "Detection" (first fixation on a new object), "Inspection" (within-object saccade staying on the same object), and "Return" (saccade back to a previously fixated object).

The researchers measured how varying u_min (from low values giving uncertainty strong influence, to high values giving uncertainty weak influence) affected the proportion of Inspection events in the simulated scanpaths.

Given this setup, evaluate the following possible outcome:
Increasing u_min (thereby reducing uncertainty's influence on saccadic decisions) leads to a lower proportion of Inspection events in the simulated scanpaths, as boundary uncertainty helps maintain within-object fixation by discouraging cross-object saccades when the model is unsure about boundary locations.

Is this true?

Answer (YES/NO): NO